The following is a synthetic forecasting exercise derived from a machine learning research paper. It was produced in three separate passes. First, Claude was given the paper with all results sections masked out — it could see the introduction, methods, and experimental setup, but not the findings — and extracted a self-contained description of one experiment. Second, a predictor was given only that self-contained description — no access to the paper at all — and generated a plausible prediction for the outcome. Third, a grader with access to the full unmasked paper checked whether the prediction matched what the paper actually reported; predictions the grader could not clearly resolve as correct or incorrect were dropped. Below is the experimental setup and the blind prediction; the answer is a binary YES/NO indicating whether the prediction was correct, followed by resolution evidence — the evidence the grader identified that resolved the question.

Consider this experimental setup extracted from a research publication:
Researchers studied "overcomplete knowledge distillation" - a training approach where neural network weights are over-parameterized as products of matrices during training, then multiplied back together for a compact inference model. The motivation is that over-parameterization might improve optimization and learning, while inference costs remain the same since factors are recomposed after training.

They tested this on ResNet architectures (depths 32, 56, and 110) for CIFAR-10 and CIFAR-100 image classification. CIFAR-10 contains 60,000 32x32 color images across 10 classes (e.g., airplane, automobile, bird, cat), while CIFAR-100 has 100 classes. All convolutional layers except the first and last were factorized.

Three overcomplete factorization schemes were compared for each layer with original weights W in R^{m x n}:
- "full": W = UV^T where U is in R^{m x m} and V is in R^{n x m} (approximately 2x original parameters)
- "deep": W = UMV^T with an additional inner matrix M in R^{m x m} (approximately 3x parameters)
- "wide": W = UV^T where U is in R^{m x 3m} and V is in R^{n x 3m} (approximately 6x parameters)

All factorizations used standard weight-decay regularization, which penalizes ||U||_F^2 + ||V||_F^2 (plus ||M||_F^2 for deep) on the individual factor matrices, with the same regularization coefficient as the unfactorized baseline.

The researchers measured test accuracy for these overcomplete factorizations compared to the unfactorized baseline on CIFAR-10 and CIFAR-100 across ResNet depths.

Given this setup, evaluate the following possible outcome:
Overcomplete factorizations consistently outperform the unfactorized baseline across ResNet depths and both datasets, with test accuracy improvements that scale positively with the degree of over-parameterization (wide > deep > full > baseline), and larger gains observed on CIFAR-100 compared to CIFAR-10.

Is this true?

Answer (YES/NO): NO